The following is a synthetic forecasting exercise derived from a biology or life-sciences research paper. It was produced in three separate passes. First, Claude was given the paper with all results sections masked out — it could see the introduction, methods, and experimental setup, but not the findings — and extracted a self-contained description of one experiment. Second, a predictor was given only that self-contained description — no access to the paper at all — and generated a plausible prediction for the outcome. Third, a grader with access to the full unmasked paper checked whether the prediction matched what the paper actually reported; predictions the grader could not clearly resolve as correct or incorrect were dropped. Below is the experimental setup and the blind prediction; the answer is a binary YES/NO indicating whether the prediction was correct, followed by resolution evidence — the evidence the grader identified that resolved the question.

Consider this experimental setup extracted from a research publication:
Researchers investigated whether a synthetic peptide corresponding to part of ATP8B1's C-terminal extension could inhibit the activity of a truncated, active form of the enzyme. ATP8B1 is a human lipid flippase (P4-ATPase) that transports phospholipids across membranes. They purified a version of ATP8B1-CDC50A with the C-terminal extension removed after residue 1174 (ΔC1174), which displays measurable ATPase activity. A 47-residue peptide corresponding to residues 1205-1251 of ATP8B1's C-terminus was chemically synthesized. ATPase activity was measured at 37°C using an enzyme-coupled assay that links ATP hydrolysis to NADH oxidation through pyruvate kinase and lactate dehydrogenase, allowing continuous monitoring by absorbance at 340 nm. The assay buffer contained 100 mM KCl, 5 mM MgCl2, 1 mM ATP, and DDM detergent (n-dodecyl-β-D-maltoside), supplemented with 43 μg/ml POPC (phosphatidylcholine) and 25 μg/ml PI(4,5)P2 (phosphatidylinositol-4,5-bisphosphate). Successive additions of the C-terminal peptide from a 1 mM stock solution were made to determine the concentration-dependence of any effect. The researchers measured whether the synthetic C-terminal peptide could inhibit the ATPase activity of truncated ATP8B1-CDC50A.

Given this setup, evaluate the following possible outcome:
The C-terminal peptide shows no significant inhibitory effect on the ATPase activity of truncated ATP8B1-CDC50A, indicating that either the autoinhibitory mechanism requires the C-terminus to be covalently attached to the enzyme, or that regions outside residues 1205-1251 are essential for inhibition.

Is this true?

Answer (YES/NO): NO